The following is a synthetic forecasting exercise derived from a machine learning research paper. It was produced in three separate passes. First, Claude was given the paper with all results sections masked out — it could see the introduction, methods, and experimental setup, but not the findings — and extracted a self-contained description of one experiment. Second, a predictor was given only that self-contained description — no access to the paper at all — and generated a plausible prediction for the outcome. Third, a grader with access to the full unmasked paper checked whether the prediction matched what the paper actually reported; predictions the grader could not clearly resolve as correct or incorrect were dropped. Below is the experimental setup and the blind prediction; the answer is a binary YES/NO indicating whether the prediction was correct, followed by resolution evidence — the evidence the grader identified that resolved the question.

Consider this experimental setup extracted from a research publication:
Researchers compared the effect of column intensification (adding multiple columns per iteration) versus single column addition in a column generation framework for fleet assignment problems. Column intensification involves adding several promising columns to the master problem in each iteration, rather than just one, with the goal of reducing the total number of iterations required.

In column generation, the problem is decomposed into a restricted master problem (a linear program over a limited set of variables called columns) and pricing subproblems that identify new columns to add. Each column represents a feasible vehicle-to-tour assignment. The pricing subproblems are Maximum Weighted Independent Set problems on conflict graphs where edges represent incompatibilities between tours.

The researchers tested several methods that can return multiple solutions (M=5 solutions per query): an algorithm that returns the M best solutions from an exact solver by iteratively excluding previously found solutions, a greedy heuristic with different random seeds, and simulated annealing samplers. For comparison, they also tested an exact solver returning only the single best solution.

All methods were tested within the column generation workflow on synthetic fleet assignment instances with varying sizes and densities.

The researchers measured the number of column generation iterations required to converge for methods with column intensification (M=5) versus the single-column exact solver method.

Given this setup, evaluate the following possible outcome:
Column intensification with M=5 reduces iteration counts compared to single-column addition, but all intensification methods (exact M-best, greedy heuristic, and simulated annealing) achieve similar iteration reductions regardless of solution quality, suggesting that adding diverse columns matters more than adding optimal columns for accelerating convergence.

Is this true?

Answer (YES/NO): NO